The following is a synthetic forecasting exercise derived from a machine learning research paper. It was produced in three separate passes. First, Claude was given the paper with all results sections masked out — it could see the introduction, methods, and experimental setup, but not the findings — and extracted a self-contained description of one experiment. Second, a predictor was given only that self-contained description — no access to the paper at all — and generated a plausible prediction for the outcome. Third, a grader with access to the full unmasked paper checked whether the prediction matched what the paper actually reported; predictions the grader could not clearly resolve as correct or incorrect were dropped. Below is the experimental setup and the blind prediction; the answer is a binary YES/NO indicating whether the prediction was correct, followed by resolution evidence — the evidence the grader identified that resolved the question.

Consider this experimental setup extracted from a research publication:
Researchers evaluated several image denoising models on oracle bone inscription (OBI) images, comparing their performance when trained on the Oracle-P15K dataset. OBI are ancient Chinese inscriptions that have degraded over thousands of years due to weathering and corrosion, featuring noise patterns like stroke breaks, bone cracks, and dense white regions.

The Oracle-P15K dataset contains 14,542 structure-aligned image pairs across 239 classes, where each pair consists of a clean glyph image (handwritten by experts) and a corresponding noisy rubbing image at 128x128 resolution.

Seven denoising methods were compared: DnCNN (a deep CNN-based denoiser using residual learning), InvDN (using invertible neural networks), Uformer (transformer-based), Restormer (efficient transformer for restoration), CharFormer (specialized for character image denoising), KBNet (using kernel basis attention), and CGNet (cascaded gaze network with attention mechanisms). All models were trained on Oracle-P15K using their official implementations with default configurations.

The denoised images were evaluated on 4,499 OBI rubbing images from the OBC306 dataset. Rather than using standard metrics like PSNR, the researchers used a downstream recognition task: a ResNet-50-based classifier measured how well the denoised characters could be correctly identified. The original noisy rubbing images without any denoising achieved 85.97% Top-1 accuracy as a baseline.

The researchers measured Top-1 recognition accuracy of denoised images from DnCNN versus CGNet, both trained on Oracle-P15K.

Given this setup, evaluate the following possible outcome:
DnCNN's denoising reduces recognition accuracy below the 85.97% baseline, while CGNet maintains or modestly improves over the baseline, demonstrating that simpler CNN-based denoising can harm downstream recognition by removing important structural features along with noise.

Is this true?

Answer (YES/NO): NO